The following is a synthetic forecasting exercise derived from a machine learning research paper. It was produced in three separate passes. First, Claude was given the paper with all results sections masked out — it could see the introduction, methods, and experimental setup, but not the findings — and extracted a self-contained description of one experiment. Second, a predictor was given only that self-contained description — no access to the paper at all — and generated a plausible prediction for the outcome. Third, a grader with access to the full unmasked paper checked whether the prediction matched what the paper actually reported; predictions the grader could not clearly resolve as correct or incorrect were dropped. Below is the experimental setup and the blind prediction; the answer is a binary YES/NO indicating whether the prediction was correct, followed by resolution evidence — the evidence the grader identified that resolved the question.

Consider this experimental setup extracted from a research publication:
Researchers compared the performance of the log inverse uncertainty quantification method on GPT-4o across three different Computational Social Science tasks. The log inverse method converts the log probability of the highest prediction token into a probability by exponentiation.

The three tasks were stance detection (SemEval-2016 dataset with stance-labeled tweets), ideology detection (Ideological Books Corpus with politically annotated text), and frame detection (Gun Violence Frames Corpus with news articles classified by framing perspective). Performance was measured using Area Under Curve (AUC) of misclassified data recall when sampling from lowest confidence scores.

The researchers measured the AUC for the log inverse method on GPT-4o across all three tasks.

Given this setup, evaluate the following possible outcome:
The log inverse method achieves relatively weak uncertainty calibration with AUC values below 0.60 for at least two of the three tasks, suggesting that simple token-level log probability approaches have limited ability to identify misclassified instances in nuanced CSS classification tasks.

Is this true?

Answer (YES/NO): YES